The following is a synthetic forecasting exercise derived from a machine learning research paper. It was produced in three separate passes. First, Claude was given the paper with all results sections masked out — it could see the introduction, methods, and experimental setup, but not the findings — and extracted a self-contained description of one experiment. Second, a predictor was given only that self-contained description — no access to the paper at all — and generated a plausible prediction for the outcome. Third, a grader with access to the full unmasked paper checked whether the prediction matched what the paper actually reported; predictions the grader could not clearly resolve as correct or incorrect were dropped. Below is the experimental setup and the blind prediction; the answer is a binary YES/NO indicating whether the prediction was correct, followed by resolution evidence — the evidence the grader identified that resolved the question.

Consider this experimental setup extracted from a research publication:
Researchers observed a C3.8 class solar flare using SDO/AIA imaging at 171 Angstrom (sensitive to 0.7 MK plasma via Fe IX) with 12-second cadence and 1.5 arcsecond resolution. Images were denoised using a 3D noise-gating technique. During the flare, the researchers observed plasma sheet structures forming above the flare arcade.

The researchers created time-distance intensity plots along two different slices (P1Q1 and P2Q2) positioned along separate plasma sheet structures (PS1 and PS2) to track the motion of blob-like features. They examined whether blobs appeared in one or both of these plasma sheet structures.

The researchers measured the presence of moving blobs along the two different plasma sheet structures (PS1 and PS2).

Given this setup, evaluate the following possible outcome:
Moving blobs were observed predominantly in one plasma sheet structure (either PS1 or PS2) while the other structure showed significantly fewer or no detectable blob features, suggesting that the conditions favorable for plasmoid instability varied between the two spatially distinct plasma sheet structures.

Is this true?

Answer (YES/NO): NO